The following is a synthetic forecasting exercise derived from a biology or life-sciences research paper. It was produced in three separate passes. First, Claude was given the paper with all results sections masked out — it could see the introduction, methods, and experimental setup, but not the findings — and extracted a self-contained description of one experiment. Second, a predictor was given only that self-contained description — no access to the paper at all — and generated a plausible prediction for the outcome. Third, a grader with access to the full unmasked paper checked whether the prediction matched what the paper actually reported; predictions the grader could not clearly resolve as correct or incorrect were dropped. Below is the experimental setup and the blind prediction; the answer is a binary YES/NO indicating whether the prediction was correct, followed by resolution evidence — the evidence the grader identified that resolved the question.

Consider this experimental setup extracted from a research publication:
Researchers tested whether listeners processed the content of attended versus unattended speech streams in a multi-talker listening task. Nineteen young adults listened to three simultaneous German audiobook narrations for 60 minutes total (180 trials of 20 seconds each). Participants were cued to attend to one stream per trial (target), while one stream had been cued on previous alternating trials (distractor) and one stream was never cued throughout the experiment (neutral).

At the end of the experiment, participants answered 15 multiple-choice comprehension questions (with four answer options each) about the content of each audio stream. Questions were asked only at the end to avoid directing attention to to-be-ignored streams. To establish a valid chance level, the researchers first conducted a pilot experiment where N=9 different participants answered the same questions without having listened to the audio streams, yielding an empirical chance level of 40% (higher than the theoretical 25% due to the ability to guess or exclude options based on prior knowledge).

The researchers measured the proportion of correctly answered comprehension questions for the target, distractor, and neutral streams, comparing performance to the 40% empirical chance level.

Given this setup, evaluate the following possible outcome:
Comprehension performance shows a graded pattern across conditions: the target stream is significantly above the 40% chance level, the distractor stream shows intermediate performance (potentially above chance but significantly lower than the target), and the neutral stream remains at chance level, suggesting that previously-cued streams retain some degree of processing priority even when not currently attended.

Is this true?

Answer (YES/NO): NO